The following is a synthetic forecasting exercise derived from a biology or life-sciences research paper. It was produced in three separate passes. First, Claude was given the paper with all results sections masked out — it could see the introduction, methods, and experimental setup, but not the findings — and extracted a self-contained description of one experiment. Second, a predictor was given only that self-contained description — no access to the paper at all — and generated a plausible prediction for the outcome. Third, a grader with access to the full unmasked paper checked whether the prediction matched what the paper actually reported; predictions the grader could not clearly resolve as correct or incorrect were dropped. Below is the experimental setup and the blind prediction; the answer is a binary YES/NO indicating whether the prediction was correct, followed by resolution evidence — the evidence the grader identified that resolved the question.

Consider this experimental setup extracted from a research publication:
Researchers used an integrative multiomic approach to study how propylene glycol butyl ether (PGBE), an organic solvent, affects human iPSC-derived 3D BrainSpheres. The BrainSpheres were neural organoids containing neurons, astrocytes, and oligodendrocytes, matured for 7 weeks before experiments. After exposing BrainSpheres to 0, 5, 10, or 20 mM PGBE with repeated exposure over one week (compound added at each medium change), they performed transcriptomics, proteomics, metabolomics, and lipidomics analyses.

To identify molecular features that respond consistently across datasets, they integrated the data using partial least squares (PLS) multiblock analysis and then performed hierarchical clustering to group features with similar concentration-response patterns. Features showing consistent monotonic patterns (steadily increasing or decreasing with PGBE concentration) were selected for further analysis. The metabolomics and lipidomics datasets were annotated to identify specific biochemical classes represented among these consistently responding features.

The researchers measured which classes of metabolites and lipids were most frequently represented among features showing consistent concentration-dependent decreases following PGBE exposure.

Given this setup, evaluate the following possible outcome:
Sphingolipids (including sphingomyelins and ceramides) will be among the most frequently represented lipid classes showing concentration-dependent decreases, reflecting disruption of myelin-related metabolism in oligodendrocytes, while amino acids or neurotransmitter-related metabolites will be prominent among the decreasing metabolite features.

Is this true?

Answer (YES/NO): NO